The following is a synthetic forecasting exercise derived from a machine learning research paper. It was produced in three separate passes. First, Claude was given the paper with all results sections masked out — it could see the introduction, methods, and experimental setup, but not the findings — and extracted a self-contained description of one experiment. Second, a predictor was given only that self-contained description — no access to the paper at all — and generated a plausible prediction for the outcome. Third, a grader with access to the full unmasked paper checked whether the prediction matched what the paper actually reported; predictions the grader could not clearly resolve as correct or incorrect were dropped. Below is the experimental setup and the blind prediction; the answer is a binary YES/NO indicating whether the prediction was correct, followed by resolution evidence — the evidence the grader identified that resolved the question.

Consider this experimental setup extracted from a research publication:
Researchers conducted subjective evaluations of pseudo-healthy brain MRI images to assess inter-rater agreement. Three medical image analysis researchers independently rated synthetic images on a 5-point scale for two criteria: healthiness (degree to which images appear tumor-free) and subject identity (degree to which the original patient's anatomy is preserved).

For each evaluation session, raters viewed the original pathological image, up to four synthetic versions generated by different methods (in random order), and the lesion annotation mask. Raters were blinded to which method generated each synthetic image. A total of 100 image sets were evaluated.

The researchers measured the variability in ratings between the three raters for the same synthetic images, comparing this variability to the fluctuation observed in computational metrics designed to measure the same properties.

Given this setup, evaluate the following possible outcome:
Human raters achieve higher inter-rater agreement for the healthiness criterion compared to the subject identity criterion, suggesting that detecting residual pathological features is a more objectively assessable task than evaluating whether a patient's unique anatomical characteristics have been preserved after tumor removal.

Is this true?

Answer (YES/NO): NO